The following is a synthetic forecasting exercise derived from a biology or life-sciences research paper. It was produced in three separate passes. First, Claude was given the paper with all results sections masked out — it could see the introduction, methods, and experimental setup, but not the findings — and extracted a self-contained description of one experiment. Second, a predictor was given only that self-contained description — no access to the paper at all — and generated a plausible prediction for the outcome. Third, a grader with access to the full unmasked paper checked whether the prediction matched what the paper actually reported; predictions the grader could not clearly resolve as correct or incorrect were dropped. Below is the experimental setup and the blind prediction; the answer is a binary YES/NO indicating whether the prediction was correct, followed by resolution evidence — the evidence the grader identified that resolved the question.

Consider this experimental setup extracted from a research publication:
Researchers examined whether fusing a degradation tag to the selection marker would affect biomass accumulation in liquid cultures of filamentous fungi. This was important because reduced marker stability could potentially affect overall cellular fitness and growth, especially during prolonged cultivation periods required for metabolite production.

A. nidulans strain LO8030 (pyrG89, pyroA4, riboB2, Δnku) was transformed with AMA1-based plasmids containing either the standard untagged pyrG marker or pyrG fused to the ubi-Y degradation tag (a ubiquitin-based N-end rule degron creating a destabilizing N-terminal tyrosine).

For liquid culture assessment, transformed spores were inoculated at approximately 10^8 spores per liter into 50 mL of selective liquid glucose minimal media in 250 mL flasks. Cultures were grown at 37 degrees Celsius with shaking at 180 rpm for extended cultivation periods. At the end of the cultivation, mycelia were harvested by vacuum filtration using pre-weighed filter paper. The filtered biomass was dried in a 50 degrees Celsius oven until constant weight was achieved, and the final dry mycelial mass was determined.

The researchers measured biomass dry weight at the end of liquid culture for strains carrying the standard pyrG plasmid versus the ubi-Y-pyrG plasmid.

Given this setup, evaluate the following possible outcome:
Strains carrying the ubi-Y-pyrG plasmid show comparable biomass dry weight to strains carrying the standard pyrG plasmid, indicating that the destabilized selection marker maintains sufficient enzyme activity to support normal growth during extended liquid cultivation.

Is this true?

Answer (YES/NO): YES